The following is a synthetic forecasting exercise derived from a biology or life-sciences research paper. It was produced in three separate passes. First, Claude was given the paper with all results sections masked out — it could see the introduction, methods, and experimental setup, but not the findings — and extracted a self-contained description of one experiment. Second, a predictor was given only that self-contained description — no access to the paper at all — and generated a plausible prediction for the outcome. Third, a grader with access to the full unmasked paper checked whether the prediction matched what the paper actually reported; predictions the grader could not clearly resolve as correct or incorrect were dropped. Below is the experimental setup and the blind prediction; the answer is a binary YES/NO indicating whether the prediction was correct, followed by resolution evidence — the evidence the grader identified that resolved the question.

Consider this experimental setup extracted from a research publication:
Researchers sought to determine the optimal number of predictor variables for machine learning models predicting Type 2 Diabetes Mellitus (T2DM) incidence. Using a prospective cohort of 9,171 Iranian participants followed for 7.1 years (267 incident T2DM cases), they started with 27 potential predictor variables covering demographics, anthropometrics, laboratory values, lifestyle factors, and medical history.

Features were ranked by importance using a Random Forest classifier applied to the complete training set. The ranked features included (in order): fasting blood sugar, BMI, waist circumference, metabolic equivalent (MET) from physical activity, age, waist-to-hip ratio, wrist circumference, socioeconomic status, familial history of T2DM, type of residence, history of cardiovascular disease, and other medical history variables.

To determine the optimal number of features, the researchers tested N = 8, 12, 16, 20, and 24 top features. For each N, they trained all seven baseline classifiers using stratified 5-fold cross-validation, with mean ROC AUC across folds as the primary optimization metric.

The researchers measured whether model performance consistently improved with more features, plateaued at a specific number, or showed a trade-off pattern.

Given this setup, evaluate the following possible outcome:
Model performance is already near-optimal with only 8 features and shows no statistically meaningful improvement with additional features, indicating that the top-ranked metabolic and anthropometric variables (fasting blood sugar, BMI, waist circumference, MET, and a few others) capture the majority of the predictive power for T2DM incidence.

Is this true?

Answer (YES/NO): NO